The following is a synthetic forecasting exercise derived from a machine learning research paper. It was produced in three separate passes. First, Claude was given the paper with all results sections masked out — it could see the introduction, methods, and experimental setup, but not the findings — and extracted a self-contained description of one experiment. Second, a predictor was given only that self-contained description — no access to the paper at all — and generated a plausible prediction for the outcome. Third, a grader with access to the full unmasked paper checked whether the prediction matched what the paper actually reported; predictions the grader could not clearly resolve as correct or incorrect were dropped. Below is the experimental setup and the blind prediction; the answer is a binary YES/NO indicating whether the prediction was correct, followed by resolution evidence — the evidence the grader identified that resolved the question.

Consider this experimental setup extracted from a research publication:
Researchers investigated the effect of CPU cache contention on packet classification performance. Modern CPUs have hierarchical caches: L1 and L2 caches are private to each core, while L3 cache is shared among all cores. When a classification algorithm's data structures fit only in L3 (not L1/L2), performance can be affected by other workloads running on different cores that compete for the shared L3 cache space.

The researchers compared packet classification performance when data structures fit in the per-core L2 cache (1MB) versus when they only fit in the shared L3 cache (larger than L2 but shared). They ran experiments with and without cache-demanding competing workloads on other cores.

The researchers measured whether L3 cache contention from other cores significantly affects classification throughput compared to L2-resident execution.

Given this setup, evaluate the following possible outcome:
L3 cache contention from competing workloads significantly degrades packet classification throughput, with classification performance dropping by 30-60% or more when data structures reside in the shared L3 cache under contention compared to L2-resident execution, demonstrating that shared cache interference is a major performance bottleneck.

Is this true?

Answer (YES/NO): YES